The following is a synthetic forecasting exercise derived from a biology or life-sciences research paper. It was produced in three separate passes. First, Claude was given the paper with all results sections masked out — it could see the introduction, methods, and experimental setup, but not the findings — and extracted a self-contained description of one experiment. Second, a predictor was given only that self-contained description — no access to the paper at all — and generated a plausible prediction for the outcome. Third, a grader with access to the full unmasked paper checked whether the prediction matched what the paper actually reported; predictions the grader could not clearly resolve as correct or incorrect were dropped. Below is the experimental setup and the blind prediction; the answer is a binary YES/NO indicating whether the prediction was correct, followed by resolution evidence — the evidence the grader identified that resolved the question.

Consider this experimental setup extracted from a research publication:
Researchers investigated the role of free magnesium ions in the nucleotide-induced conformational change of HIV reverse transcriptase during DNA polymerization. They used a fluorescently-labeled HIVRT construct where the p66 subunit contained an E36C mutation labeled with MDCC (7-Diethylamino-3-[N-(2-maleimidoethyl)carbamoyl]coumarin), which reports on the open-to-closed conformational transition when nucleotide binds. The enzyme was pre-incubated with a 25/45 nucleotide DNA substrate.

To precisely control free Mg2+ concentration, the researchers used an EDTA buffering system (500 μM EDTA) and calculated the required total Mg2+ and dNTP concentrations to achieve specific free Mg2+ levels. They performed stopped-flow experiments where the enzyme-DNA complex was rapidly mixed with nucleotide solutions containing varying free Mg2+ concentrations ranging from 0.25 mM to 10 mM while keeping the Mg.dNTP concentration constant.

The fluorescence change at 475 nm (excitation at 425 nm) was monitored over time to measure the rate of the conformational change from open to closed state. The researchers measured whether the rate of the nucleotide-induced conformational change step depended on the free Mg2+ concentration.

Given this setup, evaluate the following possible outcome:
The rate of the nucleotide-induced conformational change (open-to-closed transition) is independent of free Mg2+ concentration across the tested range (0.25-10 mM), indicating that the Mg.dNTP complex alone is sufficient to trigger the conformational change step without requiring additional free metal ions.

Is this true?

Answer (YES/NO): YES